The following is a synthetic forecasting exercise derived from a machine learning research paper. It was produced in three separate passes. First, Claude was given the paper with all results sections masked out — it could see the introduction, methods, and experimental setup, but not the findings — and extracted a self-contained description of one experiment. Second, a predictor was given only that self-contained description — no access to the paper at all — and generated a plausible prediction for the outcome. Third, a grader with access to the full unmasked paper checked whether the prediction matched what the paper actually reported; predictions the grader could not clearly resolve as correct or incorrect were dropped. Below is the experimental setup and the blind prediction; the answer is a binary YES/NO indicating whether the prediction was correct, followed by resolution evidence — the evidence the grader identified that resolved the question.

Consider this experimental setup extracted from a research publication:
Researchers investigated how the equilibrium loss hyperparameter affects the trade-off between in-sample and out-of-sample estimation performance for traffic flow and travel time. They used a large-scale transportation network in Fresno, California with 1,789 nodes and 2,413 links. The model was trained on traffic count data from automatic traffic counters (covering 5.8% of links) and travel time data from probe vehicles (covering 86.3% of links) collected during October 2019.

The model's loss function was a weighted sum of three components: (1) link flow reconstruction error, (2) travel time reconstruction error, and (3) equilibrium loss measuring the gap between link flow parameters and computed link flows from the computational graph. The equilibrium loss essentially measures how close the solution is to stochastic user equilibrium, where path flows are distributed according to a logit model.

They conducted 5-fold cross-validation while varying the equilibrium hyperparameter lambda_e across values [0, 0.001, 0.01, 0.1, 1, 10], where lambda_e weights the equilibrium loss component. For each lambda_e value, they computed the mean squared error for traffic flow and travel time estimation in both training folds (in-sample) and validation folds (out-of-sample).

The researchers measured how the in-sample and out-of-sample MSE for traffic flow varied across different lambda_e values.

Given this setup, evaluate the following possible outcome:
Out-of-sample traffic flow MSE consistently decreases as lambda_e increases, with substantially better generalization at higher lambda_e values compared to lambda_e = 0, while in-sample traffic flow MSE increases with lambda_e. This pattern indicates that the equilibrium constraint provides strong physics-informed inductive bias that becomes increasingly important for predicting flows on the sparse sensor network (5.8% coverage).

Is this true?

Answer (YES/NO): NO